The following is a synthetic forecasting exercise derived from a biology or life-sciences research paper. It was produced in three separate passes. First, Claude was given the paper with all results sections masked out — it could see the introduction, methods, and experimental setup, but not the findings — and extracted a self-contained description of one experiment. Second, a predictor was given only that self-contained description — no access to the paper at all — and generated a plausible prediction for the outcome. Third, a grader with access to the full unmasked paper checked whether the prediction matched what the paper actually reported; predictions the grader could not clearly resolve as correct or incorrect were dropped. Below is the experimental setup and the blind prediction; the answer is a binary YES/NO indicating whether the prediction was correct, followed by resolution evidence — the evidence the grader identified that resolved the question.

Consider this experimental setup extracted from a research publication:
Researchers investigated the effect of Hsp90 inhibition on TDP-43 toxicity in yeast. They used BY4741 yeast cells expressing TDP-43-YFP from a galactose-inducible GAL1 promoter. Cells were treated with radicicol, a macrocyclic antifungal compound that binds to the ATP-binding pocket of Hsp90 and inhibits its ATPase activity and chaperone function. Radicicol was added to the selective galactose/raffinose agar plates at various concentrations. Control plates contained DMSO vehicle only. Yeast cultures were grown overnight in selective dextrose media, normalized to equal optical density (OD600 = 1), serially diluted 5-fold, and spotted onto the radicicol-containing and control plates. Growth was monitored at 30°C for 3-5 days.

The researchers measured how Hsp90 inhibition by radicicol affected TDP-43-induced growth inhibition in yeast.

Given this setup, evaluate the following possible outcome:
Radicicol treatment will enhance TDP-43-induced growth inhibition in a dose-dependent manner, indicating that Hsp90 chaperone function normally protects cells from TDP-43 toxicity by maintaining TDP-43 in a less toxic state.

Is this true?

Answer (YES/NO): NO